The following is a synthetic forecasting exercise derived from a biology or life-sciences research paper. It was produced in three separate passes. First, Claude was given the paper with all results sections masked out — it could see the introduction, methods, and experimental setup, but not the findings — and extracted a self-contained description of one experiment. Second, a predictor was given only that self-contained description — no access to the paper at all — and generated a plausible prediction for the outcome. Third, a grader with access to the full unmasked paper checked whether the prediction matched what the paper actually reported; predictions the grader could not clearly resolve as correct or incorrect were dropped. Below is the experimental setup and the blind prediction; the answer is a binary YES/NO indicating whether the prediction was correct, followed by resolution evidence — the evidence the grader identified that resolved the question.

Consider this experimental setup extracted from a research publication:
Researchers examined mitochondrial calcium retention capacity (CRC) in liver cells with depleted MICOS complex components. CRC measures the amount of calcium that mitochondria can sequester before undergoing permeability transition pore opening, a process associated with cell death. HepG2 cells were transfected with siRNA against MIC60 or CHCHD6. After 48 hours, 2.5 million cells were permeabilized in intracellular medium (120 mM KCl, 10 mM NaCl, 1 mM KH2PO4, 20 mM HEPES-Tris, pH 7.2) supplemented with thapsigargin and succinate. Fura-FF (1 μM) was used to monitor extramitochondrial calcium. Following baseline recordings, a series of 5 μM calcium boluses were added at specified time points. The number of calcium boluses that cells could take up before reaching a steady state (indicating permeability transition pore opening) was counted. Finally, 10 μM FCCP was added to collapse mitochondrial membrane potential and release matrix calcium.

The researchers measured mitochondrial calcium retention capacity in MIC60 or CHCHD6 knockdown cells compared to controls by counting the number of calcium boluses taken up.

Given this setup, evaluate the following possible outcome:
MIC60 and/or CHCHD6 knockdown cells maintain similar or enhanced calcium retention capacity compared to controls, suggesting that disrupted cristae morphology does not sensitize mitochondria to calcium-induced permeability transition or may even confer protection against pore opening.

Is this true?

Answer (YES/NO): NO